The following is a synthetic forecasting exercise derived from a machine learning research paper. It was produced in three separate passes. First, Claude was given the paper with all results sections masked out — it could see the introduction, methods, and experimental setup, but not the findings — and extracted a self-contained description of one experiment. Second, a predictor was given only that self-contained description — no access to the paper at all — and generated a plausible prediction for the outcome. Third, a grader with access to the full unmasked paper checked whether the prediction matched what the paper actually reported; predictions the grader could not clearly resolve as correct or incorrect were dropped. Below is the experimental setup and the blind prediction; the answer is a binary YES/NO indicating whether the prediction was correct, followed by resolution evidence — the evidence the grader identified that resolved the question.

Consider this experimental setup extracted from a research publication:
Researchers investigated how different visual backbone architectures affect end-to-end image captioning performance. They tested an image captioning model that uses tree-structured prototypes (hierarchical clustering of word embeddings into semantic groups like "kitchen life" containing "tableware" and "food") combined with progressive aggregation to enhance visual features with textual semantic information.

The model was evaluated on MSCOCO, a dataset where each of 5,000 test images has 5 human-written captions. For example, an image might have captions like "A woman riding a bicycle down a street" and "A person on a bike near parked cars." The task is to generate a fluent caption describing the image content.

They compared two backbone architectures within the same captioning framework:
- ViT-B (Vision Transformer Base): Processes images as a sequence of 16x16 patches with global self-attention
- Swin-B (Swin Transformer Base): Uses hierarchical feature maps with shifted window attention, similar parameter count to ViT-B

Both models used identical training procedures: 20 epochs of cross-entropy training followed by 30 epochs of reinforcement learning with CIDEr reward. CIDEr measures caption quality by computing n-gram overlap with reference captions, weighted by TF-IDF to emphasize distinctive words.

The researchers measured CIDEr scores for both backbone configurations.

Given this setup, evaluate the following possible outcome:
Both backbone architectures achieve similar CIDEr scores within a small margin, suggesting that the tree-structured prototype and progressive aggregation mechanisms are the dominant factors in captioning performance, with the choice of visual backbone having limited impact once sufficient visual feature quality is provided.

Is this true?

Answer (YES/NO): NO